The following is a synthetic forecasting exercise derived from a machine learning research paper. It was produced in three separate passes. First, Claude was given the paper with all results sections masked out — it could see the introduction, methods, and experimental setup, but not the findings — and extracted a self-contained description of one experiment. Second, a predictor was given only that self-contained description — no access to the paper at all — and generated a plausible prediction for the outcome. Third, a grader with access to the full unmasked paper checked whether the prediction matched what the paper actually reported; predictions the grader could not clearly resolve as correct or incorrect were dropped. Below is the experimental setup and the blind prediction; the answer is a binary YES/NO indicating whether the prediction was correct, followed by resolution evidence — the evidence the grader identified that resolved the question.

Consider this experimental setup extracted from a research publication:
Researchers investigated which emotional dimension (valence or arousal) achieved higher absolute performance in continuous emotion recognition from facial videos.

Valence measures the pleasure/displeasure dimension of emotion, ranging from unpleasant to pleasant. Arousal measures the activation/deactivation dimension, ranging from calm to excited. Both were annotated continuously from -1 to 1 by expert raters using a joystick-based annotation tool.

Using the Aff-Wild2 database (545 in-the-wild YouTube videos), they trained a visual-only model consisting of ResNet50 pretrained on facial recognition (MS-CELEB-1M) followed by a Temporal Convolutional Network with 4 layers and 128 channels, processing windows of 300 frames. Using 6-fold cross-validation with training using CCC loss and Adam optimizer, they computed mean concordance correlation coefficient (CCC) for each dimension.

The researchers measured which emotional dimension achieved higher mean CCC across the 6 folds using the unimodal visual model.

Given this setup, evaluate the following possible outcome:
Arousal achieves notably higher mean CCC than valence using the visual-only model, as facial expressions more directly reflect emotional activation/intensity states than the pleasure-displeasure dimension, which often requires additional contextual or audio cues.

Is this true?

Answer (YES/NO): YES